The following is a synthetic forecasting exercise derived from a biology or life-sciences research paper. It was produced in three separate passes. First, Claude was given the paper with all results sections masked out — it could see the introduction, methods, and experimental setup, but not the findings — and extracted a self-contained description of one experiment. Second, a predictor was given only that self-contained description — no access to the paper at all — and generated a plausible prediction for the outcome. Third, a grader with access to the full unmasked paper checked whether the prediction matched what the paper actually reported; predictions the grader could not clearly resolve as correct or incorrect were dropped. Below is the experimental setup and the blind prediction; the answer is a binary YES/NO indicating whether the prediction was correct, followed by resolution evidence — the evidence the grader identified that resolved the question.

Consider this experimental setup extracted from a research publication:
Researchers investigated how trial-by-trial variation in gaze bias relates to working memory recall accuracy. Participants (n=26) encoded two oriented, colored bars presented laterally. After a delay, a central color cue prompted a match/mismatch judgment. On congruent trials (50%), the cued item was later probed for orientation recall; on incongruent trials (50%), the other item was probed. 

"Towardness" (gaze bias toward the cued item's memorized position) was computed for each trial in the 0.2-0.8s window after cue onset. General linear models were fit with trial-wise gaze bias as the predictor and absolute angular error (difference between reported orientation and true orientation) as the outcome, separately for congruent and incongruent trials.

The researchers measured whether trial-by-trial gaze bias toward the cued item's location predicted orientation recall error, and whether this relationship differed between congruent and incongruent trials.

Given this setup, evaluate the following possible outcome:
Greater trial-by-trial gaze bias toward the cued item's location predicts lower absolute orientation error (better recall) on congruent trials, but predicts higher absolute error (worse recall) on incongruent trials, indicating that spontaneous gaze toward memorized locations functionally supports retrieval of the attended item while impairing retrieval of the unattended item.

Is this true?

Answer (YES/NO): NO